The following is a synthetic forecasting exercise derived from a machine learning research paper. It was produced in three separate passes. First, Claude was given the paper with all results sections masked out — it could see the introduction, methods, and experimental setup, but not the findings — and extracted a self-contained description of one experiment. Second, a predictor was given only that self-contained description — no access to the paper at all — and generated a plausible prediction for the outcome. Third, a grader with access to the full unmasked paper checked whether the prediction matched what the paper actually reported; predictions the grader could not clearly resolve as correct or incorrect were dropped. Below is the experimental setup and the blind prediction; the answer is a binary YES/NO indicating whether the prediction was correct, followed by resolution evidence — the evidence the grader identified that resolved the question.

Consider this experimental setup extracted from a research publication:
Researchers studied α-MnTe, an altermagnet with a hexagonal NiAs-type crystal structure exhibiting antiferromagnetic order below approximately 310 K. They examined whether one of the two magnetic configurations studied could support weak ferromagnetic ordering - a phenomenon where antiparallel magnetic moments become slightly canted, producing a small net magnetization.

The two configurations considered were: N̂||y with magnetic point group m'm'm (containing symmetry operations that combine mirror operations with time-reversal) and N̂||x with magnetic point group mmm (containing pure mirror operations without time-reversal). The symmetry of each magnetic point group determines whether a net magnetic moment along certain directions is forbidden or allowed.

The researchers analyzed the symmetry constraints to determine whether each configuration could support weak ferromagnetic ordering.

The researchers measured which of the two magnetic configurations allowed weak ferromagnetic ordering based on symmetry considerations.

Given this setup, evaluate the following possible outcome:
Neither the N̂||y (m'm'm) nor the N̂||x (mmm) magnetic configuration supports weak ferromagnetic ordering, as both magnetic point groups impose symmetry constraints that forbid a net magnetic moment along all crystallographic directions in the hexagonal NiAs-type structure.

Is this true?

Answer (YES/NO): NO